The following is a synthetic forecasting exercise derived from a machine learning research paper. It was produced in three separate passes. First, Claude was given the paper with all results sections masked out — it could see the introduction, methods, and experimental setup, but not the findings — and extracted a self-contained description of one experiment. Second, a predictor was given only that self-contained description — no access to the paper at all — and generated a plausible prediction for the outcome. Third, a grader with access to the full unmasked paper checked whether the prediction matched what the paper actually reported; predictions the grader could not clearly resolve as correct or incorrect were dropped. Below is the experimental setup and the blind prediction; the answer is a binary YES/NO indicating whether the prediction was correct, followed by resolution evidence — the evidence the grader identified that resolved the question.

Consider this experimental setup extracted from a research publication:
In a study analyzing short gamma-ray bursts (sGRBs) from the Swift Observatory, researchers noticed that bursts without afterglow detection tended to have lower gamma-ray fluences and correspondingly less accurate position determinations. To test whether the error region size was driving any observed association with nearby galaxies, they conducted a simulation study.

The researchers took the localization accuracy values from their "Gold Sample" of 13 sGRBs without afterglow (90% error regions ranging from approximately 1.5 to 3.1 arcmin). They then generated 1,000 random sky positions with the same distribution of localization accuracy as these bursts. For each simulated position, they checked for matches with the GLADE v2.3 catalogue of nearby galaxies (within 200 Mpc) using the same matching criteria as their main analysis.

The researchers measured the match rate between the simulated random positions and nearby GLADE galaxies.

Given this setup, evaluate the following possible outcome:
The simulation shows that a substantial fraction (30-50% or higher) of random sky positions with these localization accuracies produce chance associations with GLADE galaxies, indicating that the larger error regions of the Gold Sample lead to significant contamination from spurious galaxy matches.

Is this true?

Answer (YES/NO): NO